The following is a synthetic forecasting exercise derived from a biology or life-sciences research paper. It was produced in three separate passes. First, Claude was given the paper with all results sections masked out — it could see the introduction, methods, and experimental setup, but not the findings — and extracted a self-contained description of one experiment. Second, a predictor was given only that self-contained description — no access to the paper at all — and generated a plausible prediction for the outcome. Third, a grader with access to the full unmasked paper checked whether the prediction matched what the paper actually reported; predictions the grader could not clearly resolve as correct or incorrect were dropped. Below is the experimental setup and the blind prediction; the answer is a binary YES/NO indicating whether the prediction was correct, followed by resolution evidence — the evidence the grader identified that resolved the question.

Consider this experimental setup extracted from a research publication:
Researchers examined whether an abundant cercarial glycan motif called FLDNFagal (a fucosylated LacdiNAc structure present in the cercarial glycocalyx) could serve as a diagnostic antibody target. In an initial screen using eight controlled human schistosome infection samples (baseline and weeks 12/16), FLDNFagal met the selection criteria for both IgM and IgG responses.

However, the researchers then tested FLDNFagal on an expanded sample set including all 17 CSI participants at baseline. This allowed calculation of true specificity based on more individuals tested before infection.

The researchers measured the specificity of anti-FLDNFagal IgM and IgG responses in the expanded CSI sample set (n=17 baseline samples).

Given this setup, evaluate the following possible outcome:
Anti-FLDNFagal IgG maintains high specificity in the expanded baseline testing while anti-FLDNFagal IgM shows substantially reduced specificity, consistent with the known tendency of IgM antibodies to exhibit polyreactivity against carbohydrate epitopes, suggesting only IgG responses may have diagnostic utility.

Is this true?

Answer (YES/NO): NO